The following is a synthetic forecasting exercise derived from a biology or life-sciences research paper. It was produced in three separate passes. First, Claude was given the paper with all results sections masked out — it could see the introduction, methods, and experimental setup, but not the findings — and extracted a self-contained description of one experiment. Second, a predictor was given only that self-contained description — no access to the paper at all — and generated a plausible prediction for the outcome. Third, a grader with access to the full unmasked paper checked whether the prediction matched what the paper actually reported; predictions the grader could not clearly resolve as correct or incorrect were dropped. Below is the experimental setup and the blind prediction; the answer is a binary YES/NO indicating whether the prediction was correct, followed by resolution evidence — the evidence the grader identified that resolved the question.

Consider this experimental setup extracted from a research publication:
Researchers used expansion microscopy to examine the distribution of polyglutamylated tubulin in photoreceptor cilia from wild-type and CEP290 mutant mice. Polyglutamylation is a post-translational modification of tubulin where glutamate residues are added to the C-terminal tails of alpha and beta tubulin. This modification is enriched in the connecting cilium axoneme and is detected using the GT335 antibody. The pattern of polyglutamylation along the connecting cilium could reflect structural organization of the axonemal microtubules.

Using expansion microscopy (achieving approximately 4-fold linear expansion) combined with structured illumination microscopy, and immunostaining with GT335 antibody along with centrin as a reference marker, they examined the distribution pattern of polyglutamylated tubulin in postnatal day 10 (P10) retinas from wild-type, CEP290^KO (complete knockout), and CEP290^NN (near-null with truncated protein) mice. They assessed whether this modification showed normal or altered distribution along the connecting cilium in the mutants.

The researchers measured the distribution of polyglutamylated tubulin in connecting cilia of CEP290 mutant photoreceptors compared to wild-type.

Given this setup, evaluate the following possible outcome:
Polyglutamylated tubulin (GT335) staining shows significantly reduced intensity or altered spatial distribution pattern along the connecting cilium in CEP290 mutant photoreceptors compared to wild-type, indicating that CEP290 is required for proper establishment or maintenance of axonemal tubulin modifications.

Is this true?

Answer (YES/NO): NO